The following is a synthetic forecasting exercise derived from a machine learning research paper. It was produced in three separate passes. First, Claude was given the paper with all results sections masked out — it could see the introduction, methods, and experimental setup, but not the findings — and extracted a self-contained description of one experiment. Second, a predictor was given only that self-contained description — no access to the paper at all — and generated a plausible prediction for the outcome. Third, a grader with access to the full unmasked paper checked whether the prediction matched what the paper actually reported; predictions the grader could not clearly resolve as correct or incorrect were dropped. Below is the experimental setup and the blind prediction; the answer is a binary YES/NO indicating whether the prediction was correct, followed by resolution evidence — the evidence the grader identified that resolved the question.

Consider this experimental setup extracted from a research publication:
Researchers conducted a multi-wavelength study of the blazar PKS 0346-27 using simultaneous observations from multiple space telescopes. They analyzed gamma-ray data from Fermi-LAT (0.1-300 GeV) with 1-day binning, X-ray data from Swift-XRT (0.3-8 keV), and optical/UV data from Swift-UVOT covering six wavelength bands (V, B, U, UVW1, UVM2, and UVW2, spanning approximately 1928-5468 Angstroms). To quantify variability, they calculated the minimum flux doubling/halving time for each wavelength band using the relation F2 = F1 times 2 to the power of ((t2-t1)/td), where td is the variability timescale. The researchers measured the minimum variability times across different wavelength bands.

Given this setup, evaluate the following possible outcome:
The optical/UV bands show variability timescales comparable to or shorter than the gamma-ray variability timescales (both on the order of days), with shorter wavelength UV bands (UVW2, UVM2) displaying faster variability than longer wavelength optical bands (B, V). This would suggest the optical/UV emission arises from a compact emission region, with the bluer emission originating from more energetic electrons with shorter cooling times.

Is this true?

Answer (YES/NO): NO